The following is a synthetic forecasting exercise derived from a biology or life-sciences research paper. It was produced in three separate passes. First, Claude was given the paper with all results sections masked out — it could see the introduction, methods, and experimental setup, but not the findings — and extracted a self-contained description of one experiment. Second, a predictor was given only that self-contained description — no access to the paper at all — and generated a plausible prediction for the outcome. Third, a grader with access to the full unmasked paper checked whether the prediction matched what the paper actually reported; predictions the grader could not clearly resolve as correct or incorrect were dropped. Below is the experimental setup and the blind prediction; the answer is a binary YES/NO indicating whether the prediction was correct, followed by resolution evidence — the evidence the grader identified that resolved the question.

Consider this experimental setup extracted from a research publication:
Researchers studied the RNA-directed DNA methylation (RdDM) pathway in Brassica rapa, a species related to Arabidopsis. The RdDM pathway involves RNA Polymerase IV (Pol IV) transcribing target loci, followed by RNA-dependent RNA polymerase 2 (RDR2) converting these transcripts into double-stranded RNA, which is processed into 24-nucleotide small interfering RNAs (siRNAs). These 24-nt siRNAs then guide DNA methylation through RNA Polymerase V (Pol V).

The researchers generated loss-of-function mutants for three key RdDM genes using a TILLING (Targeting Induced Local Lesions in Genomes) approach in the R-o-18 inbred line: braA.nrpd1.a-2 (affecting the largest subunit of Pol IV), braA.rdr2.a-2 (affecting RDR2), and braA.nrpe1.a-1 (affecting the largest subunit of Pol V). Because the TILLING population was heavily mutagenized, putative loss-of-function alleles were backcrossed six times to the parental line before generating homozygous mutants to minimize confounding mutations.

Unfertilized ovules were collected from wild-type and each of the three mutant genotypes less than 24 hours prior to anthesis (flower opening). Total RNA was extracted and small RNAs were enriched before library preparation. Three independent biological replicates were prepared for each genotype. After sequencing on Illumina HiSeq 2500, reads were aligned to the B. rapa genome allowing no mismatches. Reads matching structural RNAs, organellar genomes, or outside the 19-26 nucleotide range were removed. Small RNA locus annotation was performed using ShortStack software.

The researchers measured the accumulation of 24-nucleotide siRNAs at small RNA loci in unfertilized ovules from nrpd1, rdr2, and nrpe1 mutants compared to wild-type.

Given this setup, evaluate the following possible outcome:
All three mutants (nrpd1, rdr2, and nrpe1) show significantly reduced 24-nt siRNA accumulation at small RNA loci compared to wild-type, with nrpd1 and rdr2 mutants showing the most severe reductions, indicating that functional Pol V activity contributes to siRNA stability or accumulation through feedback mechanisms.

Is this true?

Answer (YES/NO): NO